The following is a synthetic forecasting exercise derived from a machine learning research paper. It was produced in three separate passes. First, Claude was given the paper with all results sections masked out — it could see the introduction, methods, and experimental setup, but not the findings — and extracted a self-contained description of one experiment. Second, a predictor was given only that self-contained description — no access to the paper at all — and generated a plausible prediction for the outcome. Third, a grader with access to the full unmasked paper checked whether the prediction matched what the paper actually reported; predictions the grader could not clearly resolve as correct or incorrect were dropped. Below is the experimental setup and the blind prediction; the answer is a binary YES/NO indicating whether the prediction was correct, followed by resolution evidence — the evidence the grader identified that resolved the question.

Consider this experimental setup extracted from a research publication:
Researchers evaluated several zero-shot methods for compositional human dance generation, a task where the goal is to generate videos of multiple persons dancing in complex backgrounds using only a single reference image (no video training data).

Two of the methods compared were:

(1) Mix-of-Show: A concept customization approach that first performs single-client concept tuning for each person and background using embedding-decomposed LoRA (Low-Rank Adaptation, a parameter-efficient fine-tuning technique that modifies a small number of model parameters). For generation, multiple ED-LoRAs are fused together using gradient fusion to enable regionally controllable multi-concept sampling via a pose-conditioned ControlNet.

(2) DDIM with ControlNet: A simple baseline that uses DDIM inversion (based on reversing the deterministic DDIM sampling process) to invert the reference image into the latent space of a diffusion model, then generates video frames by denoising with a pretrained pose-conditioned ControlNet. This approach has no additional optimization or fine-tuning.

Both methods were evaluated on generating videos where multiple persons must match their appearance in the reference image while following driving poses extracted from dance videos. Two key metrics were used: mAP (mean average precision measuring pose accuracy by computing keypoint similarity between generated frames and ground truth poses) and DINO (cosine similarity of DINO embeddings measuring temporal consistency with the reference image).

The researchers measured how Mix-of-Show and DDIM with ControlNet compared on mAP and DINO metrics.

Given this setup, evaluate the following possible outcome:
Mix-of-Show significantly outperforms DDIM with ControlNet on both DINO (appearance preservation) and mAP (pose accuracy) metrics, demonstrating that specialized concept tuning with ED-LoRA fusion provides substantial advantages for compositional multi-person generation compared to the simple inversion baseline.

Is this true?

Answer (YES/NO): NO